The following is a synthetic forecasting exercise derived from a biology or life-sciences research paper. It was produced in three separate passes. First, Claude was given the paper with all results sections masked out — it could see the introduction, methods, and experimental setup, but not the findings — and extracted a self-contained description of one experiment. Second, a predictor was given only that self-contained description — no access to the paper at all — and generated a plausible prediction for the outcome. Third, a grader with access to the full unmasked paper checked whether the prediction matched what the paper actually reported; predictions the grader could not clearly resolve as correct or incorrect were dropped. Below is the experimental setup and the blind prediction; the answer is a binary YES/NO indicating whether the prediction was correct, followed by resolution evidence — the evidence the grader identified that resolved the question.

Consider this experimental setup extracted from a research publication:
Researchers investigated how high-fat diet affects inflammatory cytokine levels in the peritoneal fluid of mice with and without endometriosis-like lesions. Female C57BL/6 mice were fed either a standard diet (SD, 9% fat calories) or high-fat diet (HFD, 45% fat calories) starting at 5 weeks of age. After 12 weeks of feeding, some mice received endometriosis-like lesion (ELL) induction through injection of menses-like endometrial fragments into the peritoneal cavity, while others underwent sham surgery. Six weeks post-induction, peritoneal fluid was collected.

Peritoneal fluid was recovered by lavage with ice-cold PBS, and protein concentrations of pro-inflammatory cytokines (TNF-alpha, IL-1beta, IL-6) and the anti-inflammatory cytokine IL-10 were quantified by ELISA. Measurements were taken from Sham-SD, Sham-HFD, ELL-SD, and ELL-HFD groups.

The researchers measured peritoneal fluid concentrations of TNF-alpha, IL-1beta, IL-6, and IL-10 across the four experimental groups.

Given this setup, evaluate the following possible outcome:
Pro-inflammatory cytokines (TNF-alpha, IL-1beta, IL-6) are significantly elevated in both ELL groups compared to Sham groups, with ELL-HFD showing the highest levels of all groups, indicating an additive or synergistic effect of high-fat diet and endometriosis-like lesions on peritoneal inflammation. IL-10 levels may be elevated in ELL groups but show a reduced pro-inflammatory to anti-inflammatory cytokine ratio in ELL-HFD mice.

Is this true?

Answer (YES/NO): NO